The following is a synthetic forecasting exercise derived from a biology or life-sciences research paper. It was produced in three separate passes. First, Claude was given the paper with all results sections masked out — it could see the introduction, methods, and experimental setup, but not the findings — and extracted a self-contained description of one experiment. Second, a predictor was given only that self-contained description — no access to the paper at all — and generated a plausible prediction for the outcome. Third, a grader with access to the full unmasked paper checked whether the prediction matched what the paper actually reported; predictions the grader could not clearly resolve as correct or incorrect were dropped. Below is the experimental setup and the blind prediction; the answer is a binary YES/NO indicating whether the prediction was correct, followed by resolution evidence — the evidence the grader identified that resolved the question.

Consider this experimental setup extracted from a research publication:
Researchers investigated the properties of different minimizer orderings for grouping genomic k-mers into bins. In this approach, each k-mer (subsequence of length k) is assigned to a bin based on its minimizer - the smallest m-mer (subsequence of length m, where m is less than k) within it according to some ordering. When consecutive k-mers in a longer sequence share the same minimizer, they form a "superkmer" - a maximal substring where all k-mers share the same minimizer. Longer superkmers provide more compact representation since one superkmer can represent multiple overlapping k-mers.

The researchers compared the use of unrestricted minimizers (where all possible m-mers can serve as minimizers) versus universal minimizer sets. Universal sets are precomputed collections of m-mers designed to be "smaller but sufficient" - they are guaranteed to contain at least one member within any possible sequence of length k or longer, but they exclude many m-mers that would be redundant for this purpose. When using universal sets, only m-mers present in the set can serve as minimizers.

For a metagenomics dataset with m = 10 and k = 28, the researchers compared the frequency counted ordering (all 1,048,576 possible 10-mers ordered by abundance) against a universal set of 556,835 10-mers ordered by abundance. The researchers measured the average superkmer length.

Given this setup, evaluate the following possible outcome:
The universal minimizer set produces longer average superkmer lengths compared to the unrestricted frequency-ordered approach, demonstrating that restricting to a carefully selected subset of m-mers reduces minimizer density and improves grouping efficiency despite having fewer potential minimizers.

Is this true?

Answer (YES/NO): YES